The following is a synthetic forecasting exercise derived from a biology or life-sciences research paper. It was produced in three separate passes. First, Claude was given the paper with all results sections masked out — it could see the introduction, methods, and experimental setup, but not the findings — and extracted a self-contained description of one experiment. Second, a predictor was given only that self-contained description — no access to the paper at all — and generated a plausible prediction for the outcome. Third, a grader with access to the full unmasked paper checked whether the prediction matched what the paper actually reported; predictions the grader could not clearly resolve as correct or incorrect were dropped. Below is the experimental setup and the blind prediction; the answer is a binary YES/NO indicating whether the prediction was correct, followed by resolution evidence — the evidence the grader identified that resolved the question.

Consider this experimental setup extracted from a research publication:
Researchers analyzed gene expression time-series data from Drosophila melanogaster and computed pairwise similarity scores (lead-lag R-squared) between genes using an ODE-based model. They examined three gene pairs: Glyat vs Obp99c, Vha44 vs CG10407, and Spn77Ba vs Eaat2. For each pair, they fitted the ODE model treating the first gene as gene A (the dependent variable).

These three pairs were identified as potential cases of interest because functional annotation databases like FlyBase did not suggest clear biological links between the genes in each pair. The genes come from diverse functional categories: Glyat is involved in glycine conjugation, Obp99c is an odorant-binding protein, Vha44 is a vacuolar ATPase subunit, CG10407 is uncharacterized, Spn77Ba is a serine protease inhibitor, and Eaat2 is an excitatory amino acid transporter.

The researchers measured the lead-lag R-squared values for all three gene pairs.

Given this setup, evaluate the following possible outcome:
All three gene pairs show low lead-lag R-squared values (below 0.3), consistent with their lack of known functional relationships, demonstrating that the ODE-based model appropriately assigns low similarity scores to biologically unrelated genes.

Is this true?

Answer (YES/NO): NO